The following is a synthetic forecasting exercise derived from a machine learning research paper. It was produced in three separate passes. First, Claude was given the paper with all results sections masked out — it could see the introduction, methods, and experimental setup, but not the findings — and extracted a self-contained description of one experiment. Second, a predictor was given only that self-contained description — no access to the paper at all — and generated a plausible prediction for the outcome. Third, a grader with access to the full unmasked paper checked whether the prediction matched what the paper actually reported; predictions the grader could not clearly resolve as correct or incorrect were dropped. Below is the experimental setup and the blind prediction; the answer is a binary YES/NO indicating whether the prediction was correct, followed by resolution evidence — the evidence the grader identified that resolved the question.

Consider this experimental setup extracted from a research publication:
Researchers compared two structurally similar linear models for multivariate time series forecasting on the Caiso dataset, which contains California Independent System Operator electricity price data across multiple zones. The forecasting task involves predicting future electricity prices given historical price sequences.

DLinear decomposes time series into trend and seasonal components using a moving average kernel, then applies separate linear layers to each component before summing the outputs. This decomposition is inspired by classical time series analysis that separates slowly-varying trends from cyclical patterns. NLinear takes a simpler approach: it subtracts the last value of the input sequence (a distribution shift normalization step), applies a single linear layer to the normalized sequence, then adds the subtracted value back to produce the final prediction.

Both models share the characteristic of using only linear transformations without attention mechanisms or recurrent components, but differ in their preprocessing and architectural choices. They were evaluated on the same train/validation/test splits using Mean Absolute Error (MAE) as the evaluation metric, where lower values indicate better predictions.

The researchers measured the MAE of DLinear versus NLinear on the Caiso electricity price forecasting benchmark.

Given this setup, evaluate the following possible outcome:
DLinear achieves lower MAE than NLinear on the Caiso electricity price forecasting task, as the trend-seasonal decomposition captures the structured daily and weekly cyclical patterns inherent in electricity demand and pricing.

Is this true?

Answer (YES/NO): NO